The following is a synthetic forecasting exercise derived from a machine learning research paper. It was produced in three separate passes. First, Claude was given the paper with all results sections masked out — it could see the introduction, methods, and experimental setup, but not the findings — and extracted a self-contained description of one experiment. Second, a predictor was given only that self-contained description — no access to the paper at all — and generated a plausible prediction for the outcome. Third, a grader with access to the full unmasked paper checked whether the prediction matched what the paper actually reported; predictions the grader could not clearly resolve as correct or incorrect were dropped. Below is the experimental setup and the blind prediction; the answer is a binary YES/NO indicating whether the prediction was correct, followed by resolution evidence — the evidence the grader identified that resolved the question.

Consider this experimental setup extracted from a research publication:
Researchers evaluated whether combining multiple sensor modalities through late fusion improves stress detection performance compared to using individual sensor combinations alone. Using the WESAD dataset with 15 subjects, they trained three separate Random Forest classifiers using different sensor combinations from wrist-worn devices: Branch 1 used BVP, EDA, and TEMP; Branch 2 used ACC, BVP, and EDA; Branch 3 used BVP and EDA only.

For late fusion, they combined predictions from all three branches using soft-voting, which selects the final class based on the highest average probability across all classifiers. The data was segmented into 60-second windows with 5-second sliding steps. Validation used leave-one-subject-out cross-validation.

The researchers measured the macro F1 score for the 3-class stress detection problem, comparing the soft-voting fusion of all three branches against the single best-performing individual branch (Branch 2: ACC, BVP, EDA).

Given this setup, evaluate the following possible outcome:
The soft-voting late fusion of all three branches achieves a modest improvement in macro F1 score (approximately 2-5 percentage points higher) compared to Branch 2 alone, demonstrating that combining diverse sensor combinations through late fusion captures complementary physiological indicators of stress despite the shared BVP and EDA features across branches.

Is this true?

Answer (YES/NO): NO